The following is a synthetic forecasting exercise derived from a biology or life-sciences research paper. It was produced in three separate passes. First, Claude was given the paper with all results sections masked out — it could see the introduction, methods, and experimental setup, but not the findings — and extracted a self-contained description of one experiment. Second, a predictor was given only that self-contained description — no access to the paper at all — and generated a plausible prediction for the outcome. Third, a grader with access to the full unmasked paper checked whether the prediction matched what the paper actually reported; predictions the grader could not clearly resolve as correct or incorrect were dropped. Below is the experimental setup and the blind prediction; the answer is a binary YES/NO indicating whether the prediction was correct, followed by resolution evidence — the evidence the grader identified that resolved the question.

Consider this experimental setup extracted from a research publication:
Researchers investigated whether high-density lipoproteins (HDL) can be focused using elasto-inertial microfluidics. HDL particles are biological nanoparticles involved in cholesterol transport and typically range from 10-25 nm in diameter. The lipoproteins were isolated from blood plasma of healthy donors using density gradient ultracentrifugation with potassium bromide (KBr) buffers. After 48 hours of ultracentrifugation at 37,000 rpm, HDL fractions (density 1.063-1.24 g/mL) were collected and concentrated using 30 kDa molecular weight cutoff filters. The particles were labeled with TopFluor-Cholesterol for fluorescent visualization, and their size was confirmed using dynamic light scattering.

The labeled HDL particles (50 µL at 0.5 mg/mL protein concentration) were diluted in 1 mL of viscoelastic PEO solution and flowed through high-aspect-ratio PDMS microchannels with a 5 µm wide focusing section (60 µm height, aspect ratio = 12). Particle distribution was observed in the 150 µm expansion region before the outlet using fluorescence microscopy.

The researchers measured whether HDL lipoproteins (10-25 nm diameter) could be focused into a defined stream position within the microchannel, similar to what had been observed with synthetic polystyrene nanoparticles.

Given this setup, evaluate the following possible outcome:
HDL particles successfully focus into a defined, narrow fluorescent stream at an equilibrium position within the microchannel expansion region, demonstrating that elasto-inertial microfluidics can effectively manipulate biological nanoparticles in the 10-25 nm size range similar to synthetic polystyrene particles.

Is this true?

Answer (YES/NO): NO